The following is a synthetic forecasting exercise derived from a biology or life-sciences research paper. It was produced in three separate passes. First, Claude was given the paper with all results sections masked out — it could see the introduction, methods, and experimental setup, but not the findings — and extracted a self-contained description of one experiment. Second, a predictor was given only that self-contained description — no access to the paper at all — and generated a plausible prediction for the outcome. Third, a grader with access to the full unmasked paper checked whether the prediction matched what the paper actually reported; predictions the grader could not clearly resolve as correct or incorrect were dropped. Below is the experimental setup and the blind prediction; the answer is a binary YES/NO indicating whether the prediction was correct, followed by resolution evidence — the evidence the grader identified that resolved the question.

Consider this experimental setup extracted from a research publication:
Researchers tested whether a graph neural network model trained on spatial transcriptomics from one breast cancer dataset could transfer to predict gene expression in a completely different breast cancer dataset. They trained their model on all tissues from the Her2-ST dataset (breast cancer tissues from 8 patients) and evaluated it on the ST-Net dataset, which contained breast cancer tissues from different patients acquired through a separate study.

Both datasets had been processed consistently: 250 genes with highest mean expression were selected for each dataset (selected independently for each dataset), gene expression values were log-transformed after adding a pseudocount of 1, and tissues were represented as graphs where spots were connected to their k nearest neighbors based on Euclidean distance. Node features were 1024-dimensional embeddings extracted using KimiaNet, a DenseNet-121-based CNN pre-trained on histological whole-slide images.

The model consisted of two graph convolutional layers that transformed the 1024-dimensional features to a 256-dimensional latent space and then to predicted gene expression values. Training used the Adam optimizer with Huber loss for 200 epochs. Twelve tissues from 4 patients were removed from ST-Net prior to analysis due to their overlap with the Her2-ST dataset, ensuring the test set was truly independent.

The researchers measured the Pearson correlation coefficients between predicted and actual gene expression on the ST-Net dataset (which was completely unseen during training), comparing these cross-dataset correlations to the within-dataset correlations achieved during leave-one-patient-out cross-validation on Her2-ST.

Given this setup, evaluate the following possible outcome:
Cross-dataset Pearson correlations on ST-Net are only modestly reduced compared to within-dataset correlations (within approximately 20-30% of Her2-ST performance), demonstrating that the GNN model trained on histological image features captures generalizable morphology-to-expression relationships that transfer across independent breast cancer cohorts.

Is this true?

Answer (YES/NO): YES